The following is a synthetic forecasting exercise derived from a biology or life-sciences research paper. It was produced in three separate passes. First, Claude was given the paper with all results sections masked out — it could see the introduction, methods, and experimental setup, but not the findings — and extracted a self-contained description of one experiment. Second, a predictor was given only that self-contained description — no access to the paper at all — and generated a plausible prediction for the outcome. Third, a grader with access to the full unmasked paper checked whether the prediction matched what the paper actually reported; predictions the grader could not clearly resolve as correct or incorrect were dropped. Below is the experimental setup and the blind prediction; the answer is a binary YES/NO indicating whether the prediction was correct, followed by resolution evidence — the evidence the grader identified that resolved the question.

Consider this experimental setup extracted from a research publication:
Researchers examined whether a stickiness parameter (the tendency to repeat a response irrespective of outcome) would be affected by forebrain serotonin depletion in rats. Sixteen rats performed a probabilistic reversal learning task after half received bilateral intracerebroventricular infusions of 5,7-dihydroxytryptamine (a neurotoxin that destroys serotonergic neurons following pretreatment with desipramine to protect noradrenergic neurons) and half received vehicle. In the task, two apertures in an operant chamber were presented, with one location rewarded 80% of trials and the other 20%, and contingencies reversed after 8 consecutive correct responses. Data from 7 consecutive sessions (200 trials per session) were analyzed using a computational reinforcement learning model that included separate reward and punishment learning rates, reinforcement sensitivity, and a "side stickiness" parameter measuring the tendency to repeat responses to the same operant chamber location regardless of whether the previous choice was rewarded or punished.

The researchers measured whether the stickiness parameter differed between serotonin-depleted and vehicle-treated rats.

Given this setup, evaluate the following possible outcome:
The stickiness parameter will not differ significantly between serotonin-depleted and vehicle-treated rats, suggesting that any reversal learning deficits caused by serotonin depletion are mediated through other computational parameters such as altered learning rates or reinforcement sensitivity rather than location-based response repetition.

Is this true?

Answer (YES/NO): NO